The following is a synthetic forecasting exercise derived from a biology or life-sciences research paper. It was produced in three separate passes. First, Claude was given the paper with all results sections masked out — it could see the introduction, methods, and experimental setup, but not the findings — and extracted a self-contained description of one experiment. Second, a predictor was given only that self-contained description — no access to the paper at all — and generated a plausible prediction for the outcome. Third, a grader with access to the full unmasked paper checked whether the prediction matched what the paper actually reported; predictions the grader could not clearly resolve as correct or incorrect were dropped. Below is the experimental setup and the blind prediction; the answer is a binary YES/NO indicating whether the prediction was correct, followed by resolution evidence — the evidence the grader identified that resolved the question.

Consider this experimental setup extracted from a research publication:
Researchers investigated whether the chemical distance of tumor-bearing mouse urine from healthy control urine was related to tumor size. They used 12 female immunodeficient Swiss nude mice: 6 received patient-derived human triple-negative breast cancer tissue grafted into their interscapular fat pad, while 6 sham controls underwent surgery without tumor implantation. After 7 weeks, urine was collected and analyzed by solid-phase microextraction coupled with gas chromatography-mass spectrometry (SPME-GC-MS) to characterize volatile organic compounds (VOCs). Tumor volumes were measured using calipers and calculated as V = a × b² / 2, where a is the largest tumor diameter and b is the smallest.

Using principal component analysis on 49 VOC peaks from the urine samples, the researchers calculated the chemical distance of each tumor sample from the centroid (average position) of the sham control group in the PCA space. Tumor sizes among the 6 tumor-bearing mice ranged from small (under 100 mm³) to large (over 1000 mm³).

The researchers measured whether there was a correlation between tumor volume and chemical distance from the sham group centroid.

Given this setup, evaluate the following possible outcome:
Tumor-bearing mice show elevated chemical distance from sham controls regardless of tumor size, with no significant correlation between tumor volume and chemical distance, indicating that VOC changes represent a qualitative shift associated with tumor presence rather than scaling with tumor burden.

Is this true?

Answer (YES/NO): NO